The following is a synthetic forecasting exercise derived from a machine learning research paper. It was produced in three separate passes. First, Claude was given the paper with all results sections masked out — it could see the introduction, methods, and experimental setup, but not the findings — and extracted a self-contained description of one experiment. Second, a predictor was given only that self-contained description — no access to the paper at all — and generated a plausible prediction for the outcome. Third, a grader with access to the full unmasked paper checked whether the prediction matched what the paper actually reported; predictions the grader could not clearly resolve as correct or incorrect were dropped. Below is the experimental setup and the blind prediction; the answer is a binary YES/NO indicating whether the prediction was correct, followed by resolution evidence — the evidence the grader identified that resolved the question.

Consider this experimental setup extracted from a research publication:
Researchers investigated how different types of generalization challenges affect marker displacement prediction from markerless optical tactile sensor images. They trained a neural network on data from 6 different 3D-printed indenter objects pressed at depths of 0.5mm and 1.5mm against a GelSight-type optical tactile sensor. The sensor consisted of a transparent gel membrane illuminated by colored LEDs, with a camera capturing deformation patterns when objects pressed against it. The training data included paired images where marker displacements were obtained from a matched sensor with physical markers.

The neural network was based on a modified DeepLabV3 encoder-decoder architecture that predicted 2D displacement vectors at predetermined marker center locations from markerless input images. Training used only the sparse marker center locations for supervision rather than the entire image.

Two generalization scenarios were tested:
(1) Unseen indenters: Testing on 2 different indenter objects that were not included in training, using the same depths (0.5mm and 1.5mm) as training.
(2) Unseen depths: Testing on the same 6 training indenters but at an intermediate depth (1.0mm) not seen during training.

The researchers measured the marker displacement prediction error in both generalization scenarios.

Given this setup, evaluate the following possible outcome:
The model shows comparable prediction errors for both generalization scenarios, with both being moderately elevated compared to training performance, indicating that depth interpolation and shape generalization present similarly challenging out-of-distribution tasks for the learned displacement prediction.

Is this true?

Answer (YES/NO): NO